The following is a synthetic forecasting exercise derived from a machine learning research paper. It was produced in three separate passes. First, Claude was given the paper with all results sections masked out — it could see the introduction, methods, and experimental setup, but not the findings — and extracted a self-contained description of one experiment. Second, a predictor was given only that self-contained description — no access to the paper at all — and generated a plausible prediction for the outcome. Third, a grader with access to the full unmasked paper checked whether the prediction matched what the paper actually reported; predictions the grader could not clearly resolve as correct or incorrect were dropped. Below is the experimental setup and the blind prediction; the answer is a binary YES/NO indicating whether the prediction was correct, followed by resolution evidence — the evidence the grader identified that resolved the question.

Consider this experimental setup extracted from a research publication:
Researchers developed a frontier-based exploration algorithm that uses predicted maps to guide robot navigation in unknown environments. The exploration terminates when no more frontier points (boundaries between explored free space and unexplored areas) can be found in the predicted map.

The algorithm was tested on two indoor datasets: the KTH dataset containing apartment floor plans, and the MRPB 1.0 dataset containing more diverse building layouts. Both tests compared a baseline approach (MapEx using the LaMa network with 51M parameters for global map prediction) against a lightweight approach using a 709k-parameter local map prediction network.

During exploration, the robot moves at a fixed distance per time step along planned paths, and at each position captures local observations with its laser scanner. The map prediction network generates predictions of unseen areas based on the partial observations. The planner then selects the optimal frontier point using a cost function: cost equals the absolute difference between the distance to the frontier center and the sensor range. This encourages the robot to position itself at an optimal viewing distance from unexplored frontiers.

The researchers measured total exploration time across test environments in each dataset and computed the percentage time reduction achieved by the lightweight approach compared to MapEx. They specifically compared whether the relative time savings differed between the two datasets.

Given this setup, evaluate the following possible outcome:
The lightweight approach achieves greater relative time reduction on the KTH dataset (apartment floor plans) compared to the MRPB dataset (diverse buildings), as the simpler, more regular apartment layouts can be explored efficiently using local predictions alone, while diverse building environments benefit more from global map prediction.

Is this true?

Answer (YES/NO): NO